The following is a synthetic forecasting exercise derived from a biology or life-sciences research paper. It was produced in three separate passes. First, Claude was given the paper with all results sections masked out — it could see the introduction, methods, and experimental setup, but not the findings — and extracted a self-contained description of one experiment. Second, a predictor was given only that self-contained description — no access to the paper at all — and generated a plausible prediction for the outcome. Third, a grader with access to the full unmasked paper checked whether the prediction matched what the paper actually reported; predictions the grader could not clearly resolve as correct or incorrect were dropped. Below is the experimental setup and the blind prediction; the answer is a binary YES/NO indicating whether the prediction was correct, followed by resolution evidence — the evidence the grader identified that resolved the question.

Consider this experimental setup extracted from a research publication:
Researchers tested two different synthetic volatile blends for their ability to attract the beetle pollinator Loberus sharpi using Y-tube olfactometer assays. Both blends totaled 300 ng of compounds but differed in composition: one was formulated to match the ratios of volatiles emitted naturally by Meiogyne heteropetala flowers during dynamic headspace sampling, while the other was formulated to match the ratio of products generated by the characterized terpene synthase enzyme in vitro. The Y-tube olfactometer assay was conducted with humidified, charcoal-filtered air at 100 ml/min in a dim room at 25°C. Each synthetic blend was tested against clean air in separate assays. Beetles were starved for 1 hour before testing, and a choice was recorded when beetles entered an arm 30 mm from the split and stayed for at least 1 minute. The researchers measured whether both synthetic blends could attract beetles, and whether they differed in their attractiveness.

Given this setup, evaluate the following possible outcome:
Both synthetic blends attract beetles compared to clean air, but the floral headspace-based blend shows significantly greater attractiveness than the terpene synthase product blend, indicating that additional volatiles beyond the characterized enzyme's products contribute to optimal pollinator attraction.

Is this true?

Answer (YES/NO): NO